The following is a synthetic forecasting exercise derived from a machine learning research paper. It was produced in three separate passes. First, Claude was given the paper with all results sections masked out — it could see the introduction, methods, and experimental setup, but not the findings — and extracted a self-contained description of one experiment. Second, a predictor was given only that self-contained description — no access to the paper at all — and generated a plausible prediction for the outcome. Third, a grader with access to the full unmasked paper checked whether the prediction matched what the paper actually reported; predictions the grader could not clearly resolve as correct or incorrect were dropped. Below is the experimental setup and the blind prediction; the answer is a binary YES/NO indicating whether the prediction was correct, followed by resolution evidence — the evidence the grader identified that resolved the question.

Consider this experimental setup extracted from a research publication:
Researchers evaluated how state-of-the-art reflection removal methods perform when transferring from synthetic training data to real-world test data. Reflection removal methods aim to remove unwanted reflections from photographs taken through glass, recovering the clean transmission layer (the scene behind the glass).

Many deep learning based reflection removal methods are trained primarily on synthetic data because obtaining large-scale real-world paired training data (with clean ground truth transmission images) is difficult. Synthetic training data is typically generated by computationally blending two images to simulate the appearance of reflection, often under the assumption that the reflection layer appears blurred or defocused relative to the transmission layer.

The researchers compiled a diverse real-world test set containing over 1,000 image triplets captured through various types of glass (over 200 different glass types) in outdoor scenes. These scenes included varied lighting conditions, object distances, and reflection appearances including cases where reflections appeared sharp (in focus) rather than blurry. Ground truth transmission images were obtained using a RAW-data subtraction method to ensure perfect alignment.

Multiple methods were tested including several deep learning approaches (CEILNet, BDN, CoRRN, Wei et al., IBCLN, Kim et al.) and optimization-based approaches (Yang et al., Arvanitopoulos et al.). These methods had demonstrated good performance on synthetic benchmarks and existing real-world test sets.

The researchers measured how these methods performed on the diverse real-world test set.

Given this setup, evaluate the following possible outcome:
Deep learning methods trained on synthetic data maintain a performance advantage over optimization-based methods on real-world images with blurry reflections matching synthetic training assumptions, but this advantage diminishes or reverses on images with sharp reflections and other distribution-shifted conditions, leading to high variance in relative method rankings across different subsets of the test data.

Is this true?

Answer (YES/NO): NO